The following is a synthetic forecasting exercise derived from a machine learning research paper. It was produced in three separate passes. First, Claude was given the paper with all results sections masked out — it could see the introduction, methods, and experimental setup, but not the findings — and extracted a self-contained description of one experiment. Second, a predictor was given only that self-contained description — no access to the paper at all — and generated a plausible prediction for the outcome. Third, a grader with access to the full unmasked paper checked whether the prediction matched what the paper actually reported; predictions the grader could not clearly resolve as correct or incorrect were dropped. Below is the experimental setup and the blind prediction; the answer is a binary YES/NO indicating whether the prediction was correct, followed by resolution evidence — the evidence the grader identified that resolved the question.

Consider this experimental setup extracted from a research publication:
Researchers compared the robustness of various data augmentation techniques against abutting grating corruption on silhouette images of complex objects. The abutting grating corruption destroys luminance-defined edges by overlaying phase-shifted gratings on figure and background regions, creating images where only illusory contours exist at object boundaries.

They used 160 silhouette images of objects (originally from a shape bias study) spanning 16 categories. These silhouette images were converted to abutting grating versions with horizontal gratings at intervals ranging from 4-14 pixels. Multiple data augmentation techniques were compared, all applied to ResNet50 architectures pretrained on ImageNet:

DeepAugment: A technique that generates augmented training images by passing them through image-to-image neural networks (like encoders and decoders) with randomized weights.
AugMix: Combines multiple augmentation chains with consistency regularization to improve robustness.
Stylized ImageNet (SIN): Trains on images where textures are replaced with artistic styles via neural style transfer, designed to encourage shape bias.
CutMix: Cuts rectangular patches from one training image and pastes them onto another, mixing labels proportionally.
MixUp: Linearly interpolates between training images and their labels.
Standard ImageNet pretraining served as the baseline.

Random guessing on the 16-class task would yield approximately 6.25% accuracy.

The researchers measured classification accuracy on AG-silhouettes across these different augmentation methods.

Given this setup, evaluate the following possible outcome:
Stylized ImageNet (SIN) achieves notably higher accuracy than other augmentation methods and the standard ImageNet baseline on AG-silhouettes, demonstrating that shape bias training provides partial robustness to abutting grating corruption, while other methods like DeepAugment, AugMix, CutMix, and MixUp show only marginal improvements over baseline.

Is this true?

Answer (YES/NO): NO